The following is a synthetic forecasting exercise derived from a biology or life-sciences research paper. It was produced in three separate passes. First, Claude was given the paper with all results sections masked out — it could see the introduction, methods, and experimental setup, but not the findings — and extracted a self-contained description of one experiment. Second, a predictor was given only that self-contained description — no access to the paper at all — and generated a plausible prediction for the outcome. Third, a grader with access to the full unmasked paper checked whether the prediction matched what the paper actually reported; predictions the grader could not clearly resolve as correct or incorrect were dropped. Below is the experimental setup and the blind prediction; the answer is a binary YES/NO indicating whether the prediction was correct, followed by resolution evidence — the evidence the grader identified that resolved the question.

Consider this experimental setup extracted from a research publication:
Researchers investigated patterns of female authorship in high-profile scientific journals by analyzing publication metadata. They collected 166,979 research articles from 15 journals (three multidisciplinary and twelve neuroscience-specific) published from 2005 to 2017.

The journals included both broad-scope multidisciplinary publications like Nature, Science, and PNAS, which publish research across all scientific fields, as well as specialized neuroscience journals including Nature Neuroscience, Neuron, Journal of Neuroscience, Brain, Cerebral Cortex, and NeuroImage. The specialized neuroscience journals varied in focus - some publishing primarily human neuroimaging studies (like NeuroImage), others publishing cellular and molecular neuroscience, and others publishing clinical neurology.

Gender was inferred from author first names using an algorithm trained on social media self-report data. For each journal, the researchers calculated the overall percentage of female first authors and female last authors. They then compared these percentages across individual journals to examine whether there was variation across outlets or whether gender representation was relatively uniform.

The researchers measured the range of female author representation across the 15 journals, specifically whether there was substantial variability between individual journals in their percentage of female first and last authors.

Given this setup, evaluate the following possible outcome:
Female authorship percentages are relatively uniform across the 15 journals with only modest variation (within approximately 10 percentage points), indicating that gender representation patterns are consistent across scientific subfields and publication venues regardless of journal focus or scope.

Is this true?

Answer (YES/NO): NO